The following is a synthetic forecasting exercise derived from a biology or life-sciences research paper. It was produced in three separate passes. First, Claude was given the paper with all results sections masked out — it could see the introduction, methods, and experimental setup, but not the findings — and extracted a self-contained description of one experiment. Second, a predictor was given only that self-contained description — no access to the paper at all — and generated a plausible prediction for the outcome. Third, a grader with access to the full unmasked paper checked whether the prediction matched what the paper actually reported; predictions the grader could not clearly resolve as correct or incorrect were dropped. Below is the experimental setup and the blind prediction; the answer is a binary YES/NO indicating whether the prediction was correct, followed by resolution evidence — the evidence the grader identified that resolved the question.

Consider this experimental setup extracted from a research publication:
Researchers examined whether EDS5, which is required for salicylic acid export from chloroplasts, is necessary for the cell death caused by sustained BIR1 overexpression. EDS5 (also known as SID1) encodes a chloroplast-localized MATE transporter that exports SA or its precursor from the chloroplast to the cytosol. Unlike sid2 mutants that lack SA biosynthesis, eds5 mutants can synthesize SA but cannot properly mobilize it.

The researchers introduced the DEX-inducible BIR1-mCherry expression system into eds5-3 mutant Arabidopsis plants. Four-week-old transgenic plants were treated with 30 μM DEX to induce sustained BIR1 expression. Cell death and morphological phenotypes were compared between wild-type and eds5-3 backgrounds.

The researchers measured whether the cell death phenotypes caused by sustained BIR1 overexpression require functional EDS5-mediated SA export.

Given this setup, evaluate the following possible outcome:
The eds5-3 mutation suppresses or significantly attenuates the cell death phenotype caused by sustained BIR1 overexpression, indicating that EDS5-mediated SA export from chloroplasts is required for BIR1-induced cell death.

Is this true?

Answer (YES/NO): NO